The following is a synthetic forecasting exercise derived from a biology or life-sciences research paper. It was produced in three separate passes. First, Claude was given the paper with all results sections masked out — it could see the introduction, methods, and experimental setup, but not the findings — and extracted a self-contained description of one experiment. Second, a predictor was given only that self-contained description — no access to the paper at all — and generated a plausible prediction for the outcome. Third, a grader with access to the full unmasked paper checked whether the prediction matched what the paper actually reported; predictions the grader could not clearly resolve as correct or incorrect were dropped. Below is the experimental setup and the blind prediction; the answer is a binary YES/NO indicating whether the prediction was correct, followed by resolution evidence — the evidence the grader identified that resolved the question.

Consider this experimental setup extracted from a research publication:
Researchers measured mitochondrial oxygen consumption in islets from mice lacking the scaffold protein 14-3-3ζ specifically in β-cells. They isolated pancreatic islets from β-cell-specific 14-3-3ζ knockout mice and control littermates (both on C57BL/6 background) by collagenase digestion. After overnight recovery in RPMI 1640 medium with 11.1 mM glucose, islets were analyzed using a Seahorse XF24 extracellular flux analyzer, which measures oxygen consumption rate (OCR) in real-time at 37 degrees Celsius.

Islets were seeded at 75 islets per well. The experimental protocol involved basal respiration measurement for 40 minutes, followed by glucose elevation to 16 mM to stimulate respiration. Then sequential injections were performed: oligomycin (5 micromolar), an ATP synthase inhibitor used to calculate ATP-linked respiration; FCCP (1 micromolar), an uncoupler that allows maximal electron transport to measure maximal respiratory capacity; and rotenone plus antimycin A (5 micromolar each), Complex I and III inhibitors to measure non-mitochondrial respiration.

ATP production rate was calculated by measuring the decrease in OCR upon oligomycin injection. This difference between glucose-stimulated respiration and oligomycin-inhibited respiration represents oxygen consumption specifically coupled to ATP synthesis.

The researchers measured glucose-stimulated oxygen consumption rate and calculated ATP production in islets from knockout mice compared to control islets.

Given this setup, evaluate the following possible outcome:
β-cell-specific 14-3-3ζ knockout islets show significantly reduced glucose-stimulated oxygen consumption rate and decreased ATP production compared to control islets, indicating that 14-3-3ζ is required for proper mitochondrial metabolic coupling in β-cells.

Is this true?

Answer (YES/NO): NO